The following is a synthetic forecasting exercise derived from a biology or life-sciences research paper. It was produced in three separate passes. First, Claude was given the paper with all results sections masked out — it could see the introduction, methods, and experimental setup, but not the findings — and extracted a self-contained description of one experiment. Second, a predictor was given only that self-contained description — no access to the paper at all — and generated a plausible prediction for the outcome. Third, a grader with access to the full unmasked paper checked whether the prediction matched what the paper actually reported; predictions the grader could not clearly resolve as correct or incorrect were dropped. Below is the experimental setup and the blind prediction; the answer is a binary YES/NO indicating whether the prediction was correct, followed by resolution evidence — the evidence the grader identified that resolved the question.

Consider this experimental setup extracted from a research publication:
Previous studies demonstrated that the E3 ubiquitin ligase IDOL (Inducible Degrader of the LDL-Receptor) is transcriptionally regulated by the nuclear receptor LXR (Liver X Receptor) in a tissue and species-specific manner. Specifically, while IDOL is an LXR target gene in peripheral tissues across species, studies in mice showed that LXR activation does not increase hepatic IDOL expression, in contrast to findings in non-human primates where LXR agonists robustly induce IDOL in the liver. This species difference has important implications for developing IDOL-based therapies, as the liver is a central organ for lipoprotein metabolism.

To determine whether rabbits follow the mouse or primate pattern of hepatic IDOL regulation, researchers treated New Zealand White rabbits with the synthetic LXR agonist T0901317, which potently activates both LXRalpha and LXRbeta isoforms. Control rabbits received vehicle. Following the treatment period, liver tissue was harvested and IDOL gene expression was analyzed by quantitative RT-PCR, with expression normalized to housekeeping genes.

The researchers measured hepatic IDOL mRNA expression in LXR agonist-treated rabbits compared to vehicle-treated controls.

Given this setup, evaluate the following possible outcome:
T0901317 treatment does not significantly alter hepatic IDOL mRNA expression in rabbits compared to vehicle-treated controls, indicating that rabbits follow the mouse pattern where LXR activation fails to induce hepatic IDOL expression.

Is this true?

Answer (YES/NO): NO